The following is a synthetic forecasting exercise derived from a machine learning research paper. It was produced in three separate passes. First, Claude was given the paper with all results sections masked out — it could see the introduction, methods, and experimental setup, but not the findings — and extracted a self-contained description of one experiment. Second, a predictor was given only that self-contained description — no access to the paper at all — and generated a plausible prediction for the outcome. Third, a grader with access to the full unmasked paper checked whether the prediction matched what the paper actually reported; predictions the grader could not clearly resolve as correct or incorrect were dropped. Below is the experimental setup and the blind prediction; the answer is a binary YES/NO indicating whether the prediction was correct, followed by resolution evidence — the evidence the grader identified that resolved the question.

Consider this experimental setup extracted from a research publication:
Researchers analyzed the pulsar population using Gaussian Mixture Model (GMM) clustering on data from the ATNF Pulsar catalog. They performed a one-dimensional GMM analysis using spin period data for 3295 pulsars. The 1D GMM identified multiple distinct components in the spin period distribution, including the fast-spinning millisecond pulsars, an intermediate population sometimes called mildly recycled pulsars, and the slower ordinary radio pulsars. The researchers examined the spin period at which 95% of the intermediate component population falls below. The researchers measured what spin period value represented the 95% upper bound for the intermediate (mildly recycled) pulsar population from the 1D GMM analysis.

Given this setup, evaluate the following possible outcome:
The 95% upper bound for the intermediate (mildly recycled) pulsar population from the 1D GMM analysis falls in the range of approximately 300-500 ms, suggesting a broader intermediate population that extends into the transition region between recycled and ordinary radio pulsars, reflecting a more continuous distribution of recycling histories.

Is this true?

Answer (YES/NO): NO